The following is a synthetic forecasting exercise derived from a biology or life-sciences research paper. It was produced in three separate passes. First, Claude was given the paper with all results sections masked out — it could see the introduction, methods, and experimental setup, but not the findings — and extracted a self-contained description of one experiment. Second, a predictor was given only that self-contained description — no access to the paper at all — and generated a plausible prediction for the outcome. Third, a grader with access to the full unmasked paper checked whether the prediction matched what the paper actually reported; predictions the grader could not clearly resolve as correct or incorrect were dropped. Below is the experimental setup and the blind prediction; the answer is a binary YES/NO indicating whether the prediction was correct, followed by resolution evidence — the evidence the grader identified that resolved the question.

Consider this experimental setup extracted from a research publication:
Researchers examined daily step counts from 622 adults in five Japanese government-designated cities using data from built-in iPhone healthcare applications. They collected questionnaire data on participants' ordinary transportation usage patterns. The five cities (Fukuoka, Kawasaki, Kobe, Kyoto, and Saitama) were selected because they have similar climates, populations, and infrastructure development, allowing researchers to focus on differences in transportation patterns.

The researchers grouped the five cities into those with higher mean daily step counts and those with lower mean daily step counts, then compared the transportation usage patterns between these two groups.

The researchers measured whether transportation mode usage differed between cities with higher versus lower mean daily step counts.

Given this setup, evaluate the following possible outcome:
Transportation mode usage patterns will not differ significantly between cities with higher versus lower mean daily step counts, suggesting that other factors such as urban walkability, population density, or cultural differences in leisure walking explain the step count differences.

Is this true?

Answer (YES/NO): NO